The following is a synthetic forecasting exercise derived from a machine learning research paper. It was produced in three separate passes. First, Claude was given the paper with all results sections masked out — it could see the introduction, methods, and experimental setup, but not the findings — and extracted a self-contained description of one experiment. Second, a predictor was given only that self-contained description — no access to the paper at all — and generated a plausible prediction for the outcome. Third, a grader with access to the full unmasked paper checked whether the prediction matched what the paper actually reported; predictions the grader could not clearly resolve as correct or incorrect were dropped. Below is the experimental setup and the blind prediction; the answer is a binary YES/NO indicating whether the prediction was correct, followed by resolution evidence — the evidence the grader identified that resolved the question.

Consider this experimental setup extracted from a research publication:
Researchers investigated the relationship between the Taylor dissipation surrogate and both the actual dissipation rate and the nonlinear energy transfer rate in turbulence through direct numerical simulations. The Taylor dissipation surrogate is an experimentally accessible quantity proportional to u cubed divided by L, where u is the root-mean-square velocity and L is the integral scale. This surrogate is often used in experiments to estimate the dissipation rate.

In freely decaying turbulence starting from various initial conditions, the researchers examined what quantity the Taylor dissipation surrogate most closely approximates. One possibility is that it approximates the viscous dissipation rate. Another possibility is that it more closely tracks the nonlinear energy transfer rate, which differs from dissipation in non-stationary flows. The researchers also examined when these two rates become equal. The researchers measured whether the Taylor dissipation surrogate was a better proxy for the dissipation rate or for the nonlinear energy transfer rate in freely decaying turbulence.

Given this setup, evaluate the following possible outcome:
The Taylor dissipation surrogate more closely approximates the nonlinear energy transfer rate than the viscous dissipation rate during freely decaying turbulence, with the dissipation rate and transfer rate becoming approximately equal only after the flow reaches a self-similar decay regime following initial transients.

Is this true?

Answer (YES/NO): NO